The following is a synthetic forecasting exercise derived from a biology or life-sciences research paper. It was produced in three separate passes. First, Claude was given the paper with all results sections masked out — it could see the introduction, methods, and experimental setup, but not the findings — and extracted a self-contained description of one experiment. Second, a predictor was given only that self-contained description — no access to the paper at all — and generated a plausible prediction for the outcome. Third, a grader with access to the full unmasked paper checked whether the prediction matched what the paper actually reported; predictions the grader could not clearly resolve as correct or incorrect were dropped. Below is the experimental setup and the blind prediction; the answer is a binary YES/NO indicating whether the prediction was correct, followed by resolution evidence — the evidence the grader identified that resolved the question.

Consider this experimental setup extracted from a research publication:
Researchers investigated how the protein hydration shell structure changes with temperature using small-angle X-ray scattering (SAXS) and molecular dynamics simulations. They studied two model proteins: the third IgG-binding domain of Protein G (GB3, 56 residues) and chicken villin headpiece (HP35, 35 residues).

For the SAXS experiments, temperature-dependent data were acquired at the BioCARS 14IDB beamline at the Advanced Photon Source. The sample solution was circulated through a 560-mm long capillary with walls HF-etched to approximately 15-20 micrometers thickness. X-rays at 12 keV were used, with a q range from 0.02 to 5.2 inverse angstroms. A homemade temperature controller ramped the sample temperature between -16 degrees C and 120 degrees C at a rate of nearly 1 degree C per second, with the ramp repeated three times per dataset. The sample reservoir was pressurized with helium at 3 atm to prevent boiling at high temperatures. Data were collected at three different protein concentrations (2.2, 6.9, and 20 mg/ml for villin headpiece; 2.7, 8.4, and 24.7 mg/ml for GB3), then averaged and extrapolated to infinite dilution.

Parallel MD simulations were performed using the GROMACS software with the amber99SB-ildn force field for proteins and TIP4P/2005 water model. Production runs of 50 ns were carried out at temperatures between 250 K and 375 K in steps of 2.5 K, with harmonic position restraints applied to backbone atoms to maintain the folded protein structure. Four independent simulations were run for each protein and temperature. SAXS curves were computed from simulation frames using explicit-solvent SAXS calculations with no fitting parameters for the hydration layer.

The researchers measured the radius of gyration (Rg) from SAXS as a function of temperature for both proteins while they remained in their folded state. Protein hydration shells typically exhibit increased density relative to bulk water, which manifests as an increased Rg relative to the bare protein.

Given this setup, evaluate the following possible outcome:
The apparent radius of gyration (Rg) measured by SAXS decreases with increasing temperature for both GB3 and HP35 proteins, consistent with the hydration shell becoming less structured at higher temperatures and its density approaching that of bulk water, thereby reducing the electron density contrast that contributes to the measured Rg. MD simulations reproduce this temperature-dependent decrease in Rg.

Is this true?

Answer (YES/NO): YES